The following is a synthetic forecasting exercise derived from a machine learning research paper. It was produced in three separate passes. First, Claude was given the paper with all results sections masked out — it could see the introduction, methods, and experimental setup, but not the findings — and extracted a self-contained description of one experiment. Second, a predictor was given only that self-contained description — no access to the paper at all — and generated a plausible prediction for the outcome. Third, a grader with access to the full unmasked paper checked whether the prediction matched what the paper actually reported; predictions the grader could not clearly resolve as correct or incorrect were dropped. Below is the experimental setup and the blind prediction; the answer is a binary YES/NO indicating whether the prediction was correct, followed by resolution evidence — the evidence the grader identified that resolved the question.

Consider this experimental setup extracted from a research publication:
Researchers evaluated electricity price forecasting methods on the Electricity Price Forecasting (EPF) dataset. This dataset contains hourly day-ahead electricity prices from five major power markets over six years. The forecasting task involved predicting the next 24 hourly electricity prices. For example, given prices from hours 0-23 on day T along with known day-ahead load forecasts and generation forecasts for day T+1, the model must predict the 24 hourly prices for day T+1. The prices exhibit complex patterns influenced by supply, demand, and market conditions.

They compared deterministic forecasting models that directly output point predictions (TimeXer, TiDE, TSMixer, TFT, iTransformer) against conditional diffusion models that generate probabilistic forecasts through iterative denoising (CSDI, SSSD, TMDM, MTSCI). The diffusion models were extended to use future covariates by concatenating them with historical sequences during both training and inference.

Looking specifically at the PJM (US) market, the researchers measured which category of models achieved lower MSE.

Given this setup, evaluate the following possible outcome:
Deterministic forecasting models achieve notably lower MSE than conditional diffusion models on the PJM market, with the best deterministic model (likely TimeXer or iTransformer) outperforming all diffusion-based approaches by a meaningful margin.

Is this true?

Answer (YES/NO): NO